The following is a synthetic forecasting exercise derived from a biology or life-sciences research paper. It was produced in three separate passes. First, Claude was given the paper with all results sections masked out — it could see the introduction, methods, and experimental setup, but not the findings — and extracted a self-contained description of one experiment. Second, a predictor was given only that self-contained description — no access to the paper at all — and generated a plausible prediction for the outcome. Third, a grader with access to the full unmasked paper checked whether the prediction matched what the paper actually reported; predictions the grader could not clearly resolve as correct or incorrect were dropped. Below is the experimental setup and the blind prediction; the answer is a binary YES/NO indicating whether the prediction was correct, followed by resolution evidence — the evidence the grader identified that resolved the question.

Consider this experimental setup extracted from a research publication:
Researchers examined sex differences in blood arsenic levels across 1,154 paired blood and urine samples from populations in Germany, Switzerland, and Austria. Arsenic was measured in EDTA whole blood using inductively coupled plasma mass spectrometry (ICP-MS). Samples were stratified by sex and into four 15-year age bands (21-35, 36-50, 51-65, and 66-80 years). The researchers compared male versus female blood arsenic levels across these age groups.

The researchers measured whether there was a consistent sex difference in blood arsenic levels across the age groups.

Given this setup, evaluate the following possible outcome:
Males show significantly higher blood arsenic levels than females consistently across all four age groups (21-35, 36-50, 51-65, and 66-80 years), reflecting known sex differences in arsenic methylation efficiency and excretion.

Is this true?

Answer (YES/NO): NO